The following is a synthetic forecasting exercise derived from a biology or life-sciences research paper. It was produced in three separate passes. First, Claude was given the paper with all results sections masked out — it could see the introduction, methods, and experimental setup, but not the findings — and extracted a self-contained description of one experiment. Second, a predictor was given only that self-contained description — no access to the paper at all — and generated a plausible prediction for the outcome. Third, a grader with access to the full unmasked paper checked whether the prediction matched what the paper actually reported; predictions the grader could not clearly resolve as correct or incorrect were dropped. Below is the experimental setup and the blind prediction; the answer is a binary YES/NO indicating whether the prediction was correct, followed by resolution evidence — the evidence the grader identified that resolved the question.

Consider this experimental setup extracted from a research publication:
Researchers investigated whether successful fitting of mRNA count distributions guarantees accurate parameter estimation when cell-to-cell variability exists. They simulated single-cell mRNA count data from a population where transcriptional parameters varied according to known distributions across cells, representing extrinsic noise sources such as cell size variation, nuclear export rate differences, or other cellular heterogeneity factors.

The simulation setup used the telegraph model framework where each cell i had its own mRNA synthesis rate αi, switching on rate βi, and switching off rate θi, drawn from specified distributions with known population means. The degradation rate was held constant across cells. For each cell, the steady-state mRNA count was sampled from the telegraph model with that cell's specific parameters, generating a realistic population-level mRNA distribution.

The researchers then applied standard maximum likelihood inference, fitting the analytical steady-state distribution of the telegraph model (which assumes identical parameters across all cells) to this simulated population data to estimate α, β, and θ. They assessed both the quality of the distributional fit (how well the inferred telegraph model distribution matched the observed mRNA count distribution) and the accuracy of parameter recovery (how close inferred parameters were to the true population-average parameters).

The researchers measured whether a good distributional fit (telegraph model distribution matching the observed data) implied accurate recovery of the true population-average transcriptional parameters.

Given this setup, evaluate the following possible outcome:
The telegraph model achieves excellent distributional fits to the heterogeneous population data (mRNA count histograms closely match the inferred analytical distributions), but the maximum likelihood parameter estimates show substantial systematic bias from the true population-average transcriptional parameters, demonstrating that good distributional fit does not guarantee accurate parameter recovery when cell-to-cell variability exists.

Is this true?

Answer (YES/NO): YES